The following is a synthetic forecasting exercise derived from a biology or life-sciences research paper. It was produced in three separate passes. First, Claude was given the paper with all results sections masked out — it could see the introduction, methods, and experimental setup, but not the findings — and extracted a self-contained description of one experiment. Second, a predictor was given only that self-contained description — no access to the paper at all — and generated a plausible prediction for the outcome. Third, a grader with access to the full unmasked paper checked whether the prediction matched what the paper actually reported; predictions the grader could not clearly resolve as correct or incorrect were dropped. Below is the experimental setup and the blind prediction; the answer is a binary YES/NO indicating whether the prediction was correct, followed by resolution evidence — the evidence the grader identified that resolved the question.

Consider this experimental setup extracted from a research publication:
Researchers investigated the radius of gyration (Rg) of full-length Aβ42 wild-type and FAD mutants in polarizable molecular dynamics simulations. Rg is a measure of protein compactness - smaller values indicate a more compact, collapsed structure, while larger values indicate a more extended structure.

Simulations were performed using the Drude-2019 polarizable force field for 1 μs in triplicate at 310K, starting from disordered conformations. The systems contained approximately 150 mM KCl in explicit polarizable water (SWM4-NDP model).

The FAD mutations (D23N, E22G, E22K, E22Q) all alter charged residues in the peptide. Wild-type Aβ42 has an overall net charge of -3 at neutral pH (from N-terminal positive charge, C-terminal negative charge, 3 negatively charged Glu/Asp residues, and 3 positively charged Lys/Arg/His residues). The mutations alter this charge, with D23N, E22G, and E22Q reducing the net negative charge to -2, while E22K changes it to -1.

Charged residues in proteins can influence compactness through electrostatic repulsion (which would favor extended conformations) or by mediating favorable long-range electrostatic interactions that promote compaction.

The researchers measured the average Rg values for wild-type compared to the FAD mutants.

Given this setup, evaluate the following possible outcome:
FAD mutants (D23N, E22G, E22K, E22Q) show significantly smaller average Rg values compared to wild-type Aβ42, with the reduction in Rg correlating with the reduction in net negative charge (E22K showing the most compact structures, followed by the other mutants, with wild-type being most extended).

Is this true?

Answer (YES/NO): NO